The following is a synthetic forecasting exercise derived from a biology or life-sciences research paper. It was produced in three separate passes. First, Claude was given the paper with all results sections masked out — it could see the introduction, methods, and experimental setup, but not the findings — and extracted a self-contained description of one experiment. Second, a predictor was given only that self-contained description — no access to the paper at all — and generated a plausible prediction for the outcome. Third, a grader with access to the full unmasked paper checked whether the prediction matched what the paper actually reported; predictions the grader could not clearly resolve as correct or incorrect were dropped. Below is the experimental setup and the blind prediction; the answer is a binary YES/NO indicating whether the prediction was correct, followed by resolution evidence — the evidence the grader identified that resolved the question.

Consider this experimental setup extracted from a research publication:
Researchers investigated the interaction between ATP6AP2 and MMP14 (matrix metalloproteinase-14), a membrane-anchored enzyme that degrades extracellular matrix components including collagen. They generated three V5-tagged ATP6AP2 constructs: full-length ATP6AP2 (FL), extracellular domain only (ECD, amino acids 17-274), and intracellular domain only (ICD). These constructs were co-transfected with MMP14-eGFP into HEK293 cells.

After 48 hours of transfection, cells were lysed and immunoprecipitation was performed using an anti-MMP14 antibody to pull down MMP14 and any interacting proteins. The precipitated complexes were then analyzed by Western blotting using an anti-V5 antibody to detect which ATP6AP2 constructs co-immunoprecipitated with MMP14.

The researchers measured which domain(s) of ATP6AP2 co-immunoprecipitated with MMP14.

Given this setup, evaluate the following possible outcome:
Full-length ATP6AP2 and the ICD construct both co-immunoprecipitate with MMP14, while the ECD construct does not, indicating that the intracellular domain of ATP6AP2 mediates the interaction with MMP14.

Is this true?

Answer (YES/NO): YES